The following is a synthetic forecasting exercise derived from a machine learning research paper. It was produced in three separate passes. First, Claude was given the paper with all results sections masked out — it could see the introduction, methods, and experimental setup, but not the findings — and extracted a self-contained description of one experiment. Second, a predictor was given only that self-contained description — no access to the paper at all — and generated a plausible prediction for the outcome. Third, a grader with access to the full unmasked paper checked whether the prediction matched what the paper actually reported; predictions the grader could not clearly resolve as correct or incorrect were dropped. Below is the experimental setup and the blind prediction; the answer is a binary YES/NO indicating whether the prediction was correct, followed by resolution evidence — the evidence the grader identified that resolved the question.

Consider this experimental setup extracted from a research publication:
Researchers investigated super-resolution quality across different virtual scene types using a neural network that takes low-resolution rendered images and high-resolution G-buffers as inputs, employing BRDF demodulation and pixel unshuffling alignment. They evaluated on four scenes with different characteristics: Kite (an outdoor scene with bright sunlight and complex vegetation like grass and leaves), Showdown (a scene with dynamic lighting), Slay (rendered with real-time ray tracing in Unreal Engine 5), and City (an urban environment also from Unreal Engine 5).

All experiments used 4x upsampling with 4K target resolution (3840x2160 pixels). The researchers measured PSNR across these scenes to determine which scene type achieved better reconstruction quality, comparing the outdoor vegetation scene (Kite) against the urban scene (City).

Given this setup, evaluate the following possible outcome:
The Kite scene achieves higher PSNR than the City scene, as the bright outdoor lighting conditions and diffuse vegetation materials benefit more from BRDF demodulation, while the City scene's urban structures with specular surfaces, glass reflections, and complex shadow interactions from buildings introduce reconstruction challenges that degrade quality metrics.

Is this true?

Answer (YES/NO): YES